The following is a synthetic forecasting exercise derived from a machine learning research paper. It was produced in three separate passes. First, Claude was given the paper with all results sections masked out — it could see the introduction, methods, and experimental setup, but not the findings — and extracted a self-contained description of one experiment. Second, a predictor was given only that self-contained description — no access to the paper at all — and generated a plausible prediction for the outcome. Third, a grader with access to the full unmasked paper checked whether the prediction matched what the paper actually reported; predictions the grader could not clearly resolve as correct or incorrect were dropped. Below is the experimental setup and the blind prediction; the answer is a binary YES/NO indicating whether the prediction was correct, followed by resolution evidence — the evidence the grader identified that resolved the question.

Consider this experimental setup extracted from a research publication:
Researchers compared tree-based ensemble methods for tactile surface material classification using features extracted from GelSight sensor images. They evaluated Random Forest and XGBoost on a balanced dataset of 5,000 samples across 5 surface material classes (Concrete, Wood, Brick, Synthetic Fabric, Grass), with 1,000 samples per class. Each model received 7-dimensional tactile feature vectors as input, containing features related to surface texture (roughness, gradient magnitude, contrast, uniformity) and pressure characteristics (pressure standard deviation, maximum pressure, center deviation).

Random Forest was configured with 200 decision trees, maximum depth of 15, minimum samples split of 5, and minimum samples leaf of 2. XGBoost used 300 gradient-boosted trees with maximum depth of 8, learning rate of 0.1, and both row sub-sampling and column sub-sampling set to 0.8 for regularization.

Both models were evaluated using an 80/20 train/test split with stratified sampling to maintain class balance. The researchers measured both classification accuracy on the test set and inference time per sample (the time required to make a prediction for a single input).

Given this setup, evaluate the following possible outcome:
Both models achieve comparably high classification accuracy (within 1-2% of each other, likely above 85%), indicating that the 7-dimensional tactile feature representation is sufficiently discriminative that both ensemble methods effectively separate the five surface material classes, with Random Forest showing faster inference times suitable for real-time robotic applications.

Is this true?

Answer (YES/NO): NO